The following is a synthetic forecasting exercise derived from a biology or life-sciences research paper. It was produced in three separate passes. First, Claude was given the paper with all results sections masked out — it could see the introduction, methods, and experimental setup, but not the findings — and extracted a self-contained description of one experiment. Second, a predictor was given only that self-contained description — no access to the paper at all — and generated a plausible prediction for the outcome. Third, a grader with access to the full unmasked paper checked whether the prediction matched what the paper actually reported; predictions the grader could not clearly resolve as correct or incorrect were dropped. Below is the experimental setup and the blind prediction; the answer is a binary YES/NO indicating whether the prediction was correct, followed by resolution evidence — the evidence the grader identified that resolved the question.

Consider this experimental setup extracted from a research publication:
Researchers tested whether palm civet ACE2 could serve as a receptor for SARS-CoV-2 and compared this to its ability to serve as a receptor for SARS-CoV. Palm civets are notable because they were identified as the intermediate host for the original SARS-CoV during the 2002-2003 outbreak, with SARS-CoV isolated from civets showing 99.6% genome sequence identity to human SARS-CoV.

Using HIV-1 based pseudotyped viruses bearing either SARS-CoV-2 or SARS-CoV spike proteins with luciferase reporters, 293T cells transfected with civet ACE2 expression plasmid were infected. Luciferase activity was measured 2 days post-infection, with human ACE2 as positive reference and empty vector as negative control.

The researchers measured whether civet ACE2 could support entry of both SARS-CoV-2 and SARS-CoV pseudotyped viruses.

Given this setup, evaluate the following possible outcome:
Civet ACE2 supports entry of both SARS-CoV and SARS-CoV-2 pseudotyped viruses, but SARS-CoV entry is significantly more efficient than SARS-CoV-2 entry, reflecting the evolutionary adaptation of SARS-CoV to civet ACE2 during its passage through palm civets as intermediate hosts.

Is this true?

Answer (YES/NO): YES